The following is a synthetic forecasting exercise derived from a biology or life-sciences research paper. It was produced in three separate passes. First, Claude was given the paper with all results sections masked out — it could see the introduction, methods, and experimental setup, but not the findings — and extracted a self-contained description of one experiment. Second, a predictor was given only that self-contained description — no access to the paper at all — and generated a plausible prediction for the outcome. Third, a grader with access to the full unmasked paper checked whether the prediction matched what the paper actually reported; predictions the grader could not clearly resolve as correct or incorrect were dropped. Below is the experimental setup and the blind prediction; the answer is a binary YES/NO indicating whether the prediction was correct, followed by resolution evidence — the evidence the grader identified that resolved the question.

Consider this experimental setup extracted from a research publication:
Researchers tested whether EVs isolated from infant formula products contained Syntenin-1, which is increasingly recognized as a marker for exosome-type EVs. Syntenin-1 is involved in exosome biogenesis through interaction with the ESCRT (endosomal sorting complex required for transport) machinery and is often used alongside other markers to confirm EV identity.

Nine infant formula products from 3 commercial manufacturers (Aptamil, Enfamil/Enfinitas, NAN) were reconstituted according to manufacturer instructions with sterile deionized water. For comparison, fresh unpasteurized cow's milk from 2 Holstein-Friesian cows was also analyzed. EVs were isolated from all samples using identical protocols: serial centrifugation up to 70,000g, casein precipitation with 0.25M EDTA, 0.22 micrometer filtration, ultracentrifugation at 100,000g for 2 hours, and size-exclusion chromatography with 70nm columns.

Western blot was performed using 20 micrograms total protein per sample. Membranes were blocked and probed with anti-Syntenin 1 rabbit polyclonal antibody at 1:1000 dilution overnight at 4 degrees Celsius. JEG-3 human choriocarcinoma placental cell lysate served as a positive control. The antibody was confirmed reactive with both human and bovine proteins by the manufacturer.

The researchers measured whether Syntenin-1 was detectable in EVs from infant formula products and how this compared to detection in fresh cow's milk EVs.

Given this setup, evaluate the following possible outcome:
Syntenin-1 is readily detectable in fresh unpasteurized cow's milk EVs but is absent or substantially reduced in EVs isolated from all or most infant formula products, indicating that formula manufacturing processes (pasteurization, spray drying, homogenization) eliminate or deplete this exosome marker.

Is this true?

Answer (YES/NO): NO